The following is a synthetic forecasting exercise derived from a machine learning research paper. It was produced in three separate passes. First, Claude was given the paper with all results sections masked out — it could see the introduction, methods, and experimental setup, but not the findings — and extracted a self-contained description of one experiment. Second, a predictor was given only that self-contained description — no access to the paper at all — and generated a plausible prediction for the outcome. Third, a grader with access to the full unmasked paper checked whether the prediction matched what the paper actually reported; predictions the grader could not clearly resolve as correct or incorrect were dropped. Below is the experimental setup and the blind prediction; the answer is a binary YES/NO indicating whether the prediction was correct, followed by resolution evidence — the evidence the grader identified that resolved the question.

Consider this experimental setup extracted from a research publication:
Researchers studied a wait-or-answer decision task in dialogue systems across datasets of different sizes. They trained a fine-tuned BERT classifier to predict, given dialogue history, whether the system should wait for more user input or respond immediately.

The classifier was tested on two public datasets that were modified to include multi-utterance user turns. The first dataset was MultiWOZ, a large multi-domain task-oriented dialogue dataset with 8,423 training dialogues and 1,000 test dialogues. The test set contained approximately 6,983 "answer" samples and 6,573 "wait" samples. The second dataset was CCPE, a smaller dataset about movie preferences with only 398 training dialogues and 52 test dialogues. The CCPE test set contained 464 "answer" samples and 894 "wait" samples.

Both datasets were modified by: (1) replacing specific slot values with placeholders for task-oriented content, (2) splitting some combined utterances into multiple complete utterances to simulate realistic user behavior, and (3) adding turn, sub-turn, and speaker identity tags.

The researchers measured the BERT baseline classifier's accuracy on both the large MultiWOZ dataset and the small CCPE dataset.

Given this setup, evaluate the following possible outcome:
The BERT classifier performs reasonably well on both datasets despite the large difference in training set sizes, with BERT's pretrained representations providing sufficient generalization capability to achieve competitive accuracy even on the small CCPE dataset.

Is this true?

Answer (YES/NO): NO